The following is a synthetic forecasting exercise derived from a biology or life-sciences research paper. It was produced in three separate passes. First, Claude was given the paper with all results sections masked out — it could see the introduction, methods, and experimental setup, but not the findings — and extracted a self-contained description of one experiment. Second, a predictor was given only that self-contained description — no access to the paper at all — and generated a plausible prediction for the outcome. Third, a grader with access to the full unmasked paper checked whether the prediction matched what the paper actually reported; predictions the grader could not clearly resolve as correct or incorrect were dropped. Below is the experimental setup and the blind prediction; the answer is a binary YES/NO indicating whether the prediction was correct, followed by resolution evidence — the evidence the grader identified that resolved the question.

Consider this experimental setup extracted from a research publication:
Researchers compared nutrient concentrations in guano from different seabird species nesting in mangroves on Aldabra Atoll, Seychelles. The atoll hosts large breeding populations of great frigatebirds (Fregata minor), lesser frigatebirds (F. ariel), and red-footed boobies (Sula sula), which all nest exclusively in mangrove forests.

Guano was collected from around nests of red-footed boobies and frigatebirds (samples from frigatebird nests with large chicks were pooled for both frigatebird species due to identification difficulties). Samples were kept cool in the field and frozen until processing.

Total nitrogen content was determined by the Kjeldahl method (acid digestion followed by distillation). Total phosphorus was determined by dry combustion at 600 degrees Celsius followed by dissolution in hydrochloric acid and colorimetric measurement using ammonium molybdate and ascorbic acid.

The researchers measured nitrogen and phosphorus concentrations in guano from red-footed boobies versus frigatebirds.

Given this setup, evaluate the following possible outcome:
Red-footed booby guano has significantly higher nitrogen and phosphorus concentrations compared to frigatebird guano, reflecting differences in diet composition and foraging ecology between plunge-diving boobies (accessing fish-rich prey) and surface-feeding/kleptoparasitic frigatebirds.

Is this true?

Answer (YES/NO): NO